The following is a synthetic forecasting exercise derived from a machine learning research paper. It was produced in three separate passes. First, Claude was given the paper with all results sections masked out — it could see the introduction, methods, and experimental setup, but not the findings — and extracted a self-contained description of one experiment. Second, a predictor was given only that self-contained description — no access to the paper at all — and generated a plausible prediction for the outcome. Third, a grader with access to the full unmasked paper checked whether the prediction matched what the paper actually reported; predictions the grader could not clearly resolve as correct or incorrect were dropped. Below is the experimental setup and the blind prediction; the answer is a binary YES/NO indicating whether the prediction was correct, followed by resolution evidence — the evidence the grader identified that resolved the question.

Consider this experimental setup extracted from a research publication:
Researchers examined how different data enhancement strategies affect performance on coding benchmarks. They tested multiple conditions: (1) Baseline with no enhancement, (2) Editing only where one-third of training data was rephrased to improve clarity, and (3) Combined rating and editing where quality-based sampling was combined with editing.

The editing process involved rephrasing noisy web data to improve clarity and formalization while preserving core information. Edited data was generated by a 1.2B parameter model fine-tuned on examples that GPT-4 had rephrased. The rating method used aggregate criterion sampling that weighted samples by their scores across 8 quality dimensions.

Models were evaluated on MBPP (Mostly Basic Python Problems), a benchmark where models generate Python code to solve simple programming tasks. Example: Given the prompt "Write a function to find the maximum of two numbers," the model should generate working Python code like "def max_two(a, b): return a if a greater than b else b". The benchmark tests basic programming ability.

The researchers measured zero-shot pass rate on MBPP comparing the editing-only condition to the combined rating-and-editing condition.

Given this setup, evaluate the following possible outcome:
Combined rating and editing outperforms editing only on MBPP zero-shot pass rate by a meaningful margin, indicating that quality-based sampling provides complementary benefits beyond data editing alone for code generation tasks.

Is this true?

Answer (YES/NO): NO